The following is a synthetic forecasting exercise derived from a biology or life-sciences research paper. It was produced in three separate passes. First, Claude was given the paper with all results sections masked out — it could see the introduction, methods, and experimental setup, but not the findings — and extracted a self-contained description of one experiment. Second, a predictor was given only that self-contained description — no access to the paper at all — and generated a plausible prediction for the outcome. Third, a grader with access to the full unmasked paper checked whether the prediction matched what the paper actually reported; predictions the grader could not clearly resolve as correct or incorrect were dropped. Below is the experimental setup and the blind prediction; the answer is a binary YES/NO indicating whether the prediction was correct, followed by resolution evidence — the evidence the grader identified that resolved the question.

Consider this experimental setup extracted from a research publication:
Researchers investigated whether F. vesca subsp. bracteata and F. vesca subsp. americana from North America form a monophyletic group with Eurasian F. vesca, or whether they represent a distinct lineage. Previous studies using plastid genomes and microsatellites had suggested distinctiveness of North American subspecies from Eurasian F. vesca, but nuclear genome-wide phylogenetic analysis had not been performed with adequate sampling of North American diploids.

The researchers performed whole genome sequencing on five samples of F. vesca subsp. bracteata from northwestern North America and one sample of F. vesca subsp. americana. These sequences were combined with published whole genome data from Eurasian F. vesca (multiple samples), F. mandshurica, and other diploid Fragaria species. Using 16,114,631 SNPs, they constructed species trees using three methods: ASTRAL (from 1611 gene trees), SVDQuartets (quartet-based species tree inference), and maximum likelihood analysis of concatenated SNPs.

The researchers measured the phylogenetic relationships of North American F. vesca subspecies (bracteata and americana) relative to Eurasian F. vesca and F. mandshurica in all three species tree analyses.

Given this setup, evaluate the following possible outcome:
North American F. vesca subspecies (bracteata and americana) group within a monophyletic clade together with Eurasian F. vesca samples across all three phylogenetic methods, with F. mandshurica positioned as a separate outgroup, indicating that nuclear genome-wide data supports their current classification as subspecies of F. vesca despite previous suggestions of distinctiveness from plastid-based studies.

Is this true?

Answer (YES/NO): NO